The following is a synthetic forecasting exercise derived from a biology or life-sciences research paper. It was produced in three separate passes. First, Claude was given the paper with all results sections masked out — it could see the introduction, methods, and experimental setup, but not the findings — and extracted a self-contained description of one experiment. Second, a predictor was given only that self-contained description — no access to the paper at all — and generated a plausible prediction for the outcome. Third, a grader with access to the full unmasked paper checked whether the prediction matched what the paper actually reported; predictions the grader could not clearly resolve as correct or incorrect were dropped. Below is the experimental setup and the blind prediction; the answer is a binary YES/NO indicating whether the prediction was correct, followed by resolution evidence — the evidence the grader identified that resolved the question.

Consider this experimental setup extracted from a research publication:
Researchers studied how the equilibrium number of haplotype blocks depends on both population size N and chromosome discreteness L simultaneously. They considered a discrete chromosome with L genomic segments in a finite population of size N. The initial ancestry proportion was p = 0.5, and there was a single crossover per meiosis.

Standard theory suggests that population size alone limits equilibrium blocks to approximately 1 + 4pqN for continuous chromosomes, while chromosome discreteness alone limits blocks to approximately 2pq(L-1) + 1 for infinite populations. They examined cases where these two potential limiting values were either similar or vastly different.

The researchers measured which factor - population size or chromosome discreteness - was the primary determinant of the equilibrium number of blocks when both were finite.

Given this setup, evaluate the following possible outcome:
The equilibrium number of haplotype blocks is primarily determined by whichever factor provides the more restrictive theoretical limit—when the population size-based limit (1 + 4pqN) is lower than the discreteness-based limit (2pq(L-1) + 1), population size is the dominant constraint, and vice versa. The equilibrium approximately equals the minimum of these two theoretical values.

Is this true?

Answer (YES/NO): NO